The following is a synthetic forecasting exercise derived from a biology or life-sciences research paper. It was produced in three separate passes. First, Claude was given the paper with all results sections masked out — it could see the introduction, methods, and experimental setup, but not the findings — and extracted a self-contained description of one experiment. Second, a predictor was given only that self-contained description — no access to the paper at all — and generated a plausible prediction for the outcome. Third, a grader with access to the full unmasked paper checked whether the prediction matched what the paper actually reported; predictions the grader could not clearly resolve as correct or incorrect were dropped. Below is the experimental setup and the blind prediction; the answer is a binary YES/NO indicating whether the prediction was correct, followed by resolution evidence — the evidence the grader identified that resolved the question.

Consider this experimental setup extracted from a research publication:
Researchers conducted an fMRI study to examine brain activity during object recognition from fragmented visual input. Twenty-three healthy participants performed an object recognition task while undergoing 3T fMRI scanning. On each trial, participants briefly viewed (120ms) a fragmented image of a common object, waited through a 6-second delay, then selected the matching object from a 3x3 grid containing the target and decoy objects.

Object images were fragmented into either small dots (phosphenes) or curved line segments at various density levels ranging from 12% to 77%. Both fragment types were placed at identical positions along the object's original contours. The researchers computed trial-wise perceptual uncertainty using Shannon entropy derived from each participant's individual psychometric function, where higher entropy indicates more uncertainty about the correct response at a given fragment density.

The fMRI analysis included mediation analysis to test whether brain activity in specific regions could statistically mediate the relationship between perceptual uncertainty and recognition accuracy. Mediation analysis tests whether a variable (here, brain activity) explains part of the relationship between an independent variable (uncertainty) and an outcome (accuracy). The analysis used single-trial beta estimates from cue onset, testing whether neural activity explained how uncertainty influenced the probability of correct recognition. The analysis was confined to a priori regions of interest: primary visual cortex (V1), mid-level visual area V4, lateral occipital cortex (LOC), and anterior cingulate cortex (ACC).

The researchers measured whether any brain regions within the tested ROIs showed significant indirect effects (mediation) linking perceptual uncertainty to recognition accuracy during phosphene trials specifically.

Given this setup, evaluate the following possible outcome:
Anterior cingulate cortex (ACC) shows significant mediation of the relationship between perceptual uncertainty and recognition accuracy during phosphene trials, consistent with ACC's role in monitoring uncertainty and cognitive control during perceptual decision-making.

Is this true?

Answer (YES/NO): YES